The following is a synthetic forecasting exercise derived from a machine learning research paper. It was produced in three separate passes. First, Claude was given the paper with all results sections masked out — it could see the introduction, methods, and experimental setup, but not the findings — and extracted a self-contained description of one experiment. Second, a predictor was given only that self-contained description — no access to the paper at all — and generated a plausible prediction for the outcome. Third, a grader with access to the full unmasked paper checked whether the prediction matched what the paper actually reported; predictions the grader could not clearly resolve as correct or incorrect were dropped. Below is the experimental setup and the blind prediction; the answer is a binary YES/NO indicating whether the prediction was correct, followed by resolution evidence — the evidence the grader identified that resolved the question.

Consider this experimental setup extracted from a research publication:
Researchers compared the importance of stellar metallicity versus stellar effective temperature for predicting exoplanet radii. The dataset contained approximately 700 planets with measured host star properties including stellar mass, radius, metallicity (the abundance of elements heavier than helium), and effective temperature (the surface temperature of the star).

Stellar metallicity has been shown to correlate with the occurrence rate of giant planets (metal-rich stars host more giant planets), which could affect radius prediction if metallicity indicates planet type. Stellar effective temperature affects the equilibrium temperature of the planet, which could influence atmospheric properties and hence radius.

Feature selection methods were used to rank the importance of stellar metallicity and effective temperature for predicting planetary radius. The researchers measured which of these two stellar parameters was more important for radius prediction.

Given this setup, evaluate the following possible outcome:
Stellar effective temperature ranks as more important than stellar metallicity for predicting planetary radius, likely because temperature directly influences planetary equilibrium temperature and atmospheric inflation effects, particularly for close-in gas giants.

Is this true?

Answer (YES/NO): YES